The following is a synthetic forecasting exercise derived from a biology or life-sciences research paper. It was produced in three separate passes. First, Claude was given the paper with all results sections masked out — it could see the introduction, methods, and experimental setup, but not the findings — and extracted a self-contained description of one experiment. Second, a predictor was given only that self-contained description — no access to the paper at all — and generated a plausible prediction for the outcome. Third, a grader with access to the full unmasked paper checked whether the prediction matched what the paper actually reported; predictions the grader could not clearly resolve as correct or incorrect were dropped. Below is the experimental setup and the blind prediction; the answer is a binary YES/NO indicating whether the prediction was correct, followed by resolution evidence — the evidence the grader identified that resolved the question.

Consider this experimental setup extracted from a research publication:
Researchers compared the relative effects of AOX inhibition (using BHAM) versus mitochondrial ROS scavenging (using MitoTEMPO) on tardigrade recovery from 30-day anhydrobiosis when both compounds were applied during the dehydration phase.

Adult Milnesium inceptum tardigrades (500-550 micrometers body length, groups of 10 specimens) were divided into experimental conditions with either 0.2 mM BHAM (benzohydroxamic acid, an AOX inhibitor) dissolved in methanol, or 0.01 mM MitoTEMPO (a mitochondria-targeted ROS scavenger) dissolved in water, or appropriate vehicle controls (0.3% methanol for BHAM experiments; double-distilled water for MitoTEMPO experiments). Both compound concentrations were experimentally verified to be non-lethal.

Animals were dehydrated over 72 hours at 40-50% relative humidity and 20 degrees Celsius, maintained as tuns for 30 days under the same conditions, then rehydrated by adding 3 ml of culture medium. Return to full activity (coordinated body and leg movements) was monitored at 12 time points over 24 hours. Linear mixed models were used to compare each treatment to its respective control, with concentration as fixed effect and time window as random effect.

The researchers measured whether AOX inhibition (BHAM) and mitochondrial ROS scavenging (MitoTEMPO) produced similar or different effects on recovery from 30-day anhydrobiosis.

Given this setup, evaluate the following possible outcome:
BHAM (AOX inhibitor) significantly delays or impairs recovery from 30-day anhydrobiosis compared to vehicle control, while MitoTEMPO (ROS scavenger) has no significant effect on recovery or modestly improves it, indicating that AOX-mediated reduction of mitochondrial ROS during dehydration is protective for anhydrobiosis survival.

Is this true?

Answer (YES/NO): NO